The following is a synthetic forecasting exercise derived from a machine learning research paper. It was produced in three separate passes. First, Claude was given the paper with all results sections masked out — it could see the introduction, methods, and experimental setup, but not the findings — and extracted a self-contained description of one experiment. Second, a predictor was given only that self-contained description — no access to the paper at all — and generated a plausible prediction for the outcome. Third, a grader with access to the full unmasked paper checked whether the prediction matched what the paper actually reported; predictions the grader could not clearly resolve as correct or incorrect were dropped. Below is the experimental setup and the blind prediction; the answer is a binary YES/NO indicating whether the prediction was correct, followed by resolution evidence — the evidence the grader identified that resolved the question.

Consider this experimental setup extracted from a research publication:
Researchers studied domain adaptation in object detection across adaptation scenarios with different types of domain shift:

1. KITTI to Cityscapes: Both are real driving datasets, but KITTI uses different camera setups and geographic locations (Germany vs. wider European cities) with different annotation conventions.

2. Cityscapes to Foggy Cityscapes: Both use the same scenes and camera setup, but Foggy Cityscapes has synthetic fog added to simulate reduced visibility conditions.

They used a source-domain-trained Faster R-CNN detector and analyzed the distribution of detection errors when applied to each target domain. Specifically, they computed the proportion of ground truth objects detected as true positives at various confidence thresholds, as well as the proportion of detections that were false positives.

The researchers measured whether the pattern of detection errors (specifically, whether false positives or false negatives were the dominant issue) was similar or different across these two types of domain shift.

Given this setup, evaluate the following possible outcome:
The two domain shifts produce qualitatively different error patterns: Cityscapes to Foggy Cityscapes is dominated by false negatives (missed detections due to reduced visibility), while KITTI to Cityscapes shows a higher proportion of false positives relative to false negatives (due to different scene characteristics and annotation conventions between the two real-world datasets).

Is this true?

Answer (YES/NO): NO